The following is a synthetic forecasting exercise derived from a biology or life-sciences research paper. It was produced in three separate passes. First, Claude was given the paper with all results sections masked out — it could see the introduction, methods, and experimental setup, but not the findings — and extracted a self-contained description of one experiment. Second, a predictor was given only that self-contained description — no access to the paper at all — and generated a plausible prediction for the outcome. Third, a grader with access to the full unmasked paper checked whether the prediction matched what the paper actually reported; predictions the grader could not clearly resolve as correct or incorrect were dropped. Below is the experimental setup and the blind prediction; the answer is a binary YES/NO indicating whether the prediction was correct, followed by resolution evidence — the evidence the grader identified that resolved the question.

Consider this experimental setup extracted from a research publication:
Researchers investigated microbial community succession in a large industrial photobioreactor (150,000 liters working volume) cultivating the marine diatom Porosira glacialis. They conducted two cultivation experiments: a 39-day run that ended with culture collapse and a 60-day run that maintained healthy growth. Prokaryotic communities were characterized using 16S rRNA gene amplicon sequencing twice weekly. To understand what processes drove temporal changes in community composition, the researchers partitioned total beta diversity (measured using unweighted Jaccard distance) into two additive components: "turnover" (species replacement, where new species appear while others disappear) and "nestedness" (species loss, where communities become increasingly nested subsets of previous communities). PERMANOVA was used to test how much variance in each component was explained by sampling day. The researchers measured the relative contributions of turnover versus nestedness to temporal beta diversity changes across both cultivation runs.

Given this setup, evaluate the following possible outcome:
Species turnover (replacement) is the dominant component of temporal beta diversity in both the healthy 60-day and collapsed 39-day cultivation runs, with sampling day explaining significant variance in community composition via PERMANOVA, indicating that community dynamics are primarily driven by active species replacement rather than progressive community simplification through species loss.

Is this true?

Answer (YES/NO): YES